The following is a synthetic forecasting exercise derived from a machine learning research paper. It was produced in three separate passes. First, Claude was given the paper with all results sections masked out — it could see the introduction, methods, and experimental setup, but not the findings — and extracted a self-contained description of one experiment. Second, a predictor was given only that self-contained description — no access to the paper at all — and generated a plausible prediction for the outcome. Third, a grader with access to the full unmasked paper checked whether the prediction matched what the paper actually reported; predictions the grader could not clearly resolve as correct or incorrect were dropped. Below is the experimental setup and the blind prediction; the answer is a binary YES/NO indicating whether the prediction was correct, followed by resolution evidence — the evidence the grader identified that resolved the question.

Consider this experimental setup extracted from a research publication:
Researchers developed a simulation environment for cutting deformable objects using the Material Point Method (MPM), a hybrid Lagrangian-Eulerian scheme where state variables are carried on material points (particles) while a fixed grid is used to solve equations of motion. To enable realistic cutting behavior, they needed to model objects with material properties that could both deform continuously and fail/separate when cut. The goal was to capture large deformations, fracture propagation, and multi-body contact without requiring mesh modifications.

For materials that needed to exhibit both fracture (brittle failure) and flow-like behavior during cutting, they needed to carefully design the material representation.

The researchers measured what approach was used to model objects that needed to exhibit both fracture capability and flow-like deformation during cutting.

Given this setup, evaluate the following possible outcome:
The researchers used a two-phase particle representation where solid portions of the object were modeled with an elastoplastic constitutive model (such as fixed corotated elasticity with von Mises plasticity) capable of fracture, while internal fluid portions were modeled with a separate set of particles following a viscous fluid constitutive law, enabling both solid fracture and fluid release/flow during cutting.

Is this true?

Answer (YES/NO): NO